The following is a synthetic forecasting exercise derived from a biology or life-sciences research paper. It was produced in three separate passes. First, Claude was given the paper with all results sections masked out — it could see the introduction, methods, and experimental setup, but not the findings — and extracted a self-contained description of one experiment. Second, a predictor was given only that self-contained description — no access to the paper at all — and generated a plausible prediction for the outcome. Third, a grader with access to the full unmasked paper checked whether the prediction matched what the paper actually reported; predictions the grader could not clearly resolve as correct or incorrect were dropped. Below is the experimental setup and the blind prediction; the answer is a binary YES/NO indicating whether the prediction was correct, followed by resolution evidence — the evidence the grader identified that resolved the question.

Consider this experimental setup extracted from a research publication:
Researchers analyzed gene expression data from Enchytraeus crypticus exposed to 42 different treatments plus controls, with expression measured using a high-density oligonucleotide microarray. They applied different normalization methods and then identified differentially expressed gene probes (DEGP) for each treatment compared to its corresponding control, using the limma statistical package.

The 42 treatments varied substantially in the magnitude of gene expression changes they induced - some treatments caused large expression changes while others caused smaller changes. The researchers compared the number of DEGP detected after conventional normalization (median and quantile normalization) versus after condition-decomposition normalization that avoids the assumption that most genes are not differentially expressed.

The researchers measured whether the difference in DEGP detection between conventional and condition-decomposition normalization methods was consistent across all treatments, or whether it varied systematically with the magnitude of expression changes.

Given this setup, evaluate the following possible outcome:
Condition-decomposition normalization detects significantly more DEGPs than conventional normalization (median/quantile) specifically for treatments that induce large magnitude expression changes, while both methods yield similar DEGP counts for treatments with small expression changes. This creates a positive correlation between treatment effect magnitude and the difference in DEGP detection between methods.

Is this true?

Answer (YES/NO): NO